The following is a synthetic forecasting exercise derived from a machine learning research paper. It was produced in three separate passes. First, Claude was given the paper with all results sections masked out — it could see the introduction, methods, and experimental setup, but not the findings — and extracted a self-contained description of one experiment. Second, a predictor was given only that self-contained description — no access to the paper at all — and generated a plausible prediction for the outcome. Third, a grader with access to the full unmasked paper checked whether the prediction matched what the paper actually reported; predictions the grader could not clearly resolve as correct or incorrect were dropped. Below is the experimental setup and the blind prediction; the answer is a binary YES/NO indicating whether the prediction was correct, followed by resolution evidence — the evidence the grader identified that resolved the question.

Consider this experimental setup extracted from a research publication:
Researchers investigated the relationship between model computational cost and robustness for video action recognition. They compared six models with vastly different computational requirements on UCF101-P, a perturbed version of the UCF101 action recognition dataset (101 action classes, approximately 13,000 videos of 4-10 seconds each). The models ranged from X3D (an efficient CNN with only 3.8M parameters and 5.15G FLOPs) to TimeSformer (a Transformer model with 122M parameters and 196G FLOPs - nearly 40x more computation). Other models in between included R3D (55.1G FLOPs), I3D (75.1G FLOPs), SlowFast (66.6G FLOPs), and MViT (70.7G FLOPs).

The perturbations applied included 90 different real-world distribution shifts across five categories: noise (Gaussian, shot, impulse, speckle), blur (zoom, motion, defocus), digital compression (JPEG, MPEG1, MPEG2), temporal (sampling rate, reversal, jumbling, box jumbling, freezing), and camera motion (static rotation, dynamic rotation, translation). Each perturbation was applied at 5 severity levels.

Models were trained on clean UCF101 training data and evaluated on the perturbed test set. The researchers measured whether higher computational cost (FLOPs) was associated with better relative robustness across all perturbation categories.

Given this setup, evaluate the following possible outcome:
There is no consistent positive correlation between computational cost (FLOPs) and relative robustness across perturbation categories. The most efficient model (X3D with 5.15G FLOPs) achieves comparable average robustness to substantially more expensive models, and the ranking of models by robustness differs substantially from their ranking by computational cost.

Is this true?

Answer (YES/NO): YES